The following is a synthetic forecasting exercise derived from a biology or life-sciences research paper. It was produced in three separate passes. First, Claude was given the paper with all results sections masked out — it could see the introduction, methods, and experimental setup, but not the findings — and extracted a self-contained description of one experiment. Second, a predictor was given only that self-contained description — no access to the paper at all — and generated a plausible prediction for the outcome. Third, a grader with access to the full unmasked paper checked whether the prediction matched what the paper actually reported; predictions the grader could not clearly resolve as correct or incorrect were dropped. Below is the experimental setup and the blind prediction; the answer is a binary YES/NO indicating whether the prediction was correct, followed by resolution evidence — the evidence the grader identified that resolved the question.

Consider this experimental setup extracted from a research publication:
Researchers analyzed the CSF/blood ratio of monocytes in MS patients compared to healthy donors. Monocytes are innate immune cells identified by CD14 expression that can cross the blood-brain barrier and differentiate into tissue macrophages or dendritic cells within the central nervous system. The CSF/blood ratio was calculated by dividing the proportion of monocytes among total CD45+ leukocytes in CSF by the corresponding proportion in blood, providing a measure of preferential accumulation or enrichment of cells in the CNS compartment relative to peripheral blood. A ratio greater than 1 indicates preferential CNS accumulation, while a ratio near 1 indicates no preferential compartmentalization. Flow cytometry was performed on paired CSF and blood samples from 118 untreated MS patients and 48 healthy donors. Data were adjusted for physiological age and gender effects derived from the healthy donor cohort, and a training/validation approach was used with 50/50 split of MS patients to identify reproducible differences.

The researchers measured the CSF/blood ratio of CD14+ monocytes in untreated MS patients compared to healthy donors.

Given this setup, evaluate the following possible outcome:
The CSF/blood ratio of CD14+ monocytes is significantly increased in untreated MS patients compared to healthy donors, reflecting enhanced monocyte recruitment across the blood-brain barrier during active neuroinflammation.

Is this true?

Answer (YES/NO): NO